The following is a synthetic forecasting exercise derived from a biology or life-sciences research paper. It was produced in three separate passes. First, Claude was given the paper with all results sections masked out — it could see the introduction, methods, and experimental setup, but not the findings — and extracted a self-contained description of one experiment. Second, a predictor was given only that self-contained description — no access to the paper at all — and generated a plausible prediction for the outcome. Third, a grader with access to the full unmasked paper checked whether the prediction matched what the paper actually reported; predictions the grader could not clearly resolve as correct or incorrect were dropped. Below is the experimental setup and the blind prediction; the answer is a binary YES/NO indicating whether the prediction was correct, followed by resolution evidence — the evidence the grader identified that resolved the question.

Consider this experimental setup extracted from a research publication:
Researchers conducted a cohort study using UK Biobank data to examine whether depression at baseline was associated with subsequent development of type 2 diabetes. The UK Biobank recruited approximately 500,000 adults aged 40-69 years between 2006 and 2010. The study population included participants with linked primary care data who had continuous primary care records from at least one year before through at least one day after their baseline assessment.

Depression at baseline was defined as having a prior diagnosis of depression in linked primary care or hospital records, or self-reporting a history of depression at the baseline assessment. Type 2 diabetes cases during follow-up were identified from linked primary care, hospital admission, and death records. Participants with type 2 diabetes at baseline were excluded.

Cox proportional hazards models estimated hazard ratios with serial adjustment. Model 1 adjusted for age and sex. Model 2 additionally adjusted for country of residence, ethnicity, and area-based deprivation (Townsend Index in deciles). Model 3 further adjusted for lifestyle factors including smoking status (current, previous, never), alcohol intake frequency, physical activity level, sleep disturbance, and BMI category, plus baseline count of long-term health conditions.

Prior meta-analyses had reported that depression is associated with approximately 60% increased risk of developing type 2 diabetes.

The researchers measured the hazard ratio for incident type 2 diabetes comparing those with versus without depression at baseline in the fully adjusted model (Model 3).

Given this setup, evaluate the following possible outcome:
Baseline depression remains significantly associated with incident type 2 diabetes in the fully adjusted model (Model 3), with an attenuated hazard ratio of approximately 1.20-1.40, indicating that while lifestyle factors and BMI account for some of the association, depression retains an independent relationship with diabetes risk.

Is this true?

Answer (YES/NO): NO